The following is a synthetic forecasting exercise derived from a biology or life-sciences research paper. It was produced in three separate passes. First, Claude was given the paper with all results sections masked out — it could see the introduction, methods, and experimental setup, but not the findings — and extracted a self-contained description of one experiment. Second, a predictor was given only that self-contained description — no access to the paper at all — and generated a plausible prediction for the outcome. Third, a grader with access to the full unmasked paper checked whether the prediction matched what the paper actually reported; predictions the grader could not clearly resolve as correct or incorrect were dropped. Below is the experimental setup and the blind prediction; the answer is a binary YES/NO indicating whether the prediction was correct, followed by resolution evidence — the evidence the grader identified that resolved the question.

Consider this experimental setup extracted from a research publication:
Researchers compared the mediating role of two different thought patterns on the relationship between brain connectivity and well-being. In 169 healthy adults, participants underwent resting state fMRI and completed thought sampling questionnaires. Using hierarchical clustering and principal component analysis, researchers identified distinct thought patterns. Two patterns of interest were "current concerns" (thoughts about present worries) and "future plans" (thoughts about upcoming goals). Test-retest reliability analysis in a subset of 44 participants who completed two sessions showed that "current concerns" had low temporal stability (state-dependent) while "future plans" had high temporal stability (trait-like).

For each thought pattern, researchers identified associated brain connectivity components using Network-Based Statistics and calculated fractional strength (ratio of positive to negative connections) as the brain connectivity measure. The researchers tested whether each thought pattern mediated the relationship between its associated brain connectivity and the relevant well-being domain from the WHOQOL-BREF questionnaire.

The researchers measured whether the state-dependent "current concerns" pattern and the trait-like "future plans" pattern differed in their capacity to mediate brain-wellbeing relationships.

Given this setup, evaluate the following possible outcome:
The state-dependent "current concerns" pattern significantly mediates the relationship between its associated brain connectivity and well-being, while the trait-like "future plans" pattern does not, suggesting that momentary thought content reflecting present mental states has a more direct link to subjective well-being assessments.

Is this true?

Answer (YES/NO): YES